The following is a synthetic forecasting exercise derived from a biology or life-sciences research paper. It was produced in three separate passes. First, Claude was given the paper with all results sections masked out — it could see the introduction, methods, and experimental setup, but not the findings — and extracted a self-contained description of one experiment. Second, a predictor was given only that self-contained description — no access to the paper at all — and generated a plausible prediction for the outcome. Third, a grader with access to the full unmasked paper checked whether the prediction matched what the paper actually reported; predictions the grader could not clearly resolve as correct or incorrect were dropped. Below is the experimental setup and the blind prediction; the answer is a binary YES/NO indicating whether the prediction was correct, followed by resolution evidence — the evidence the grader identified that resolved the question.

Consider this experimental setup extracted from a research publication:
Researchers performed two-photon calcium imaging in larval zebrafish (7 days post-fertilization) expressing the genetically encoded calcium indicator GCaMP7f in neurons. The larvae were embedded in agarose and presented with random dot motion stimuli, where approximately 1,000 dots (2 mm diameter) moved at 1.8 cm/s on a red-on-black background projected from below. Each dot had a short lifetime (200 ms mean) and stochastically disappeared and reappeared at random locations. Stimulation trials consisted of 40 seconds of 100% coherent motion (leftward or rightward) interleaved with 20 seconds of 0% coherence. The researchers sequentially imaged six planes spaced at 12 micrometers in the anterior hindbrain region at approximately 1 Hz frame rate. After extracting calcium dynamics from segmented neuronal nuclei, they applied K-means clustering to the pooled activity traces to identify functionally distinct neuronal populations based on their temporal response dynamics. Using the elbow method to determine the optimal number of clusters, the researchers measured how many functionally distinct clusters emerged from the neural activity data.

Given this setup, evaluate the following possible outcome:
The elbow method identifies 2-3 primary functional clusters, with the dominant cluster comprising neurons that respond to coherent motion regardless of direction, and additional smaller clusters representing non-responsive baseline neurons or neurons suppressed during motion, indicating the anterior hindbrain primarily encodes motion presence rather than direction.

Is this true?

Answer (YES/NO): NO